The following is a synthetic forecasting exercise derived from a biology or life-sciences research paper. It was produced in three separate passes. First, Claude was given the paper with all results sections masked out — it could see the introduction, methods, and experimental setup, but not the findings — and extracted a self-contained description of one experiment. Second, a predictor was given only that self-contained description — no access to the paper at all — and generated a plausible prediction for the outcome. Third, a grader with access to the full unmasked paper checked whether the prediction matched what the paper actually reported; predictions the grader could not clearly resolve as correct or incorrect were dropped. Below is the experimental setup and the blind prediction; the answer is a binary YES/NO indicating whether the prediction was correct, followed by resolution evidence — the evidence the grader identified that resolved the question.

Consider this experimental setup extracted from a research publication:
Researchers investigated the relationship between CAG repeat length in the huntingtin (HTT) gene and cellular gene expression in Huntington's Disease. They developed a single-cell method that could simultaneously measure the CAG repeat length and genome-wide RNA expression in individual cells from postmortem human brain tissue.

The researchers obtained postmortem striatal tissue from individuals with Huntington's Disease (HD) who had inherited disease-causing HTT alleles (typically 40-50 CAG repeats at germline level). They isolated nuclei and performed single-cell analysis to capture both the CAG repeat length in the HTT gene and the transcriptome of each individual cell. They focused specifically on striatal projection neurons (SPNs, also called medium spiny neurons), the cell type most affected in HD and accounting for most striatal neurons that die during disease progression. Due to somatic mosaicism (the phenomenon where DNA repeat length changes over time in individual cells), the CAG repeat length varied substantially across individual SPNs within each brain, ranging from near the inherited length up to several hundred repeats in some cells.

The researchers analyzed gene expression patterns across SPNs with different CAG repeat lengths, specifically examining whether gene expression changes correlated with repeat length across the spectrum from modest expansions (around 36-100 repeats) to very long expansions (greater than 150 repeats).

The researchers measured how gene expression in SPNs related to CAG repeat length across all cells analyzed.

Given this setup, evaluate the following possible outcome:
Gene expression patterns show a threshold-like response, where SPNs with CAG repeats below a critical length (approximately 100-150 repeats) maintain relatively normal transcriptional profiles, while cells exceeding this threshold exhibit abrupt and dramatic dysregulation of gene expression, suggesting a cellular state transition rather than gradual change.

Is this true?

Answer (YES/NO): NO